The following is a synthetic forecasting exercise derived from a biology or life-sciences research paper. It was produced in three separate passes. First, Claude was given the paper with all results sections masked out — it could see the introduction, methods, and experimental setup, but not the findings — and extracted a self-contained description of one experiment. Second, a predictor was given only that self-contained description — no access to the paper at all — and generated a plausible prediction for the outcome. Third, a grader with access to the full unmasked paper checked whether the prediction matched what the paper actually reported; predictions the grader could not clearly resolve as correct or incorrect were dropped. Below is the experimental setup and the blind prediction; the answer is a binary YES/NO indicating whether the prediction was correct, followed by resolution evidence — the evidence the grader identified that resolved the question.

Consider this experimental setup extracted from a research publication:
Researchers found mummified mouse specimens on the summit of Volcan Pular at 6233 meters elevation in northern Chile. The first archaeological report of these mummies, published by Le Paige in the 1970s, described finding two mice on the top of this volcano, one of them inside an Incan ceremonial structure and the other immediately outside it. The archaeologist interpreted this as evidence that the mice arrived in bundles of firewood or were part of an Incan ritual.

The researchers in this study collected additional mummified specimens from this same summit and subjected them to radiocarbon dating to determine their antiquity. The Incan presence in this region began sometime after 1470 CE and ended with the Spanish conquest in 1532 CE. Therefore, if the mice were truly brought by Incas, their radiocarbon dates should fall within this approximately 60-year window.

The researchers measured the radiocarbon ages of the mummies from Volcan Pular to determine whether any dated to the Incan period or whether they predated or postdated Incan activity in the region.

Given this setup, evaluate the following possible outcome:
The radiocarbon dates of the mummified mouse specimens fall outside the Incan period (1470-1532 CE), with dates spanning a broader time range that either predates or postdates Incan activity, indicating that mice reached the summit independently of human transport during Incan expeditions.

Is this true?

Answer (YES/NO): YES